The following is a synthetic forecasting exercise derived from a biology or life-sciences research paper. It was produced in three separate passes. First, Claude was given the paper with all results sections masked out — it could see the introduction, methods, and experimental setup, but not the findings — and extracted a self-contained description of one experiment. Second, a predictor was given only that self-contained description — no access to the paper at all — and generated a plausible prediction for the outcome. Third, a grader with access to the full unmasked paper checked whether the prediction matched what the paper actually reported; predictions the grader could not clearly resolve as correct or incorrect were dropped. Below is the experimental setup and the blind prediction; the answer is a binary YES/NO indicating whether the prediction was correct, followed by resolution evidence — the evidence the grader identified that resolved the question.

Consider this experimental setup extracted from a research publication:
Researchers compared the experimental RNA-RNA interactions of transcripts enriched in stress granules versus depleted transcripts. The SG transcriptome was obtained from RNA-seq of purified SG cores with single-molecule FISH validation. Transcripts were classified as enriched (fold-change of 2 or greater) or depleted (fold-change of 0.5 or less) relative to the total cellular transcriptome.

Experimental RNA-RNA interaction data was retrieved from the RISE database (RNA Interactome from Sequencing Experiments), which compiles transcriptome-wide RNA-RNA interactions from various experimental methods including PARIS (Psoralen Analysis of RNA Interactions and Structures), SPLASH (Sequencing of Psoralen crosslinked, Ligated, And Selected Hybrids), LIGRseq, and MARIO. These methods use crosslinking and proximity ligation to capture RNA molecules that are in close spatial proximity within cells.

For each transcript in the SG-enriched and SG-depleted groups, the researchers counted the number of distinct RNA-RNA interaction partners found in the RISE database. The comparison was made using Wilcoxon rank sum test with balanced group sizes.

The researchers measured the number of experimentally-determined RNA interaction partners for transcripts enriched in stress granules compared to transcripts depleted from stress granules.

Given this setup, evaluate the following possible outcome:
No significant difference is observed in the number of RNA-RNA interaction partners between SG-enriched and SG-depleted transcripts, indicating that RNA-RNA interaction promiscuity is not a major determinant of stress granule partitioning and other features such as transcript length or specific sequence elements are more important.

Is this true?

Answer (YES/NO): NO